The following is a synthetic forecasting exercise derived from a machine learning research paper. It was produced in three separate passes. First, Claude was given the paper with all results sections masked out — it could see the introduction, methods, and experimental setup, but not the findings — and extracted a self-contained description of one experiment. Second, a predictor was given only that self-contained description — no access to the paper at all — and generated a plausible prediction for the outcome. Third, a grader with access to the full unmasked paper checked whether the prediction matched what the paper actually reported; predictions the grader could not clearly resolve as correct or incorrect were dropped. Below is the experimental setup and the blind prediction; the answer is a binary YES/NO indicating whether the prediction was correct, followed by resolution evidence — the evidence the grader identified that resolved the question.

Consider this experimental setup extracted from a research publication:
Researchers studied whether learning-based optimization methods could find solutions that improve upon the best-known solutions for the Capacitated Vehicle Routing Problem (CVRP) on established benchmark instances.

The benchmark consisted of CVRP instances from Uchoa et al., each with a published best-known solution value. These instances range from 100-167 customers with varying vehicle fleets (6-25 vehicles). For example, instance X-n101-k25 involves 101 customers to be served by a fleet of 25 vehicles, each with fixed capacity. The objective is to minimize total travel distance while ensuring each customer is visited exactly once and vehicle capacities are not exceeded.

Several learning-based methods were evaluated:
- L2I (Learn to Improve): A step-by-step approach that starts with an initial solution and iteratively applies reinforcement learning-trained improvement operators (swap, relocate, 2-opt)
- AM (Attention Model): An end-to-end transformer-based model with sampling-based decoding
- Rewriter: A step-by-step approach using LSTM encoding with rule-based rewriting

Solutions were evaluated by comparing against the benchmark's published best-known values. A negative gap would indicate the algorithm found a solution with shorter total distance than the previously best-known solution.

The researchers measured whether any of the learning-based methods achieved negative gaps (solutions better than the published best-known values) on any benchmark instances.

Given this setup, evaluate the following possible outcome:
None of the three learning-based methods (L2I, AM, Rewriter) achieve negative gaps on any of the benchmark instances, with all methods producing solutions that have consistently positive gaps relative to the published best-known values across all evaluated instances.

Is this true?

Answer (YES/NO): NO